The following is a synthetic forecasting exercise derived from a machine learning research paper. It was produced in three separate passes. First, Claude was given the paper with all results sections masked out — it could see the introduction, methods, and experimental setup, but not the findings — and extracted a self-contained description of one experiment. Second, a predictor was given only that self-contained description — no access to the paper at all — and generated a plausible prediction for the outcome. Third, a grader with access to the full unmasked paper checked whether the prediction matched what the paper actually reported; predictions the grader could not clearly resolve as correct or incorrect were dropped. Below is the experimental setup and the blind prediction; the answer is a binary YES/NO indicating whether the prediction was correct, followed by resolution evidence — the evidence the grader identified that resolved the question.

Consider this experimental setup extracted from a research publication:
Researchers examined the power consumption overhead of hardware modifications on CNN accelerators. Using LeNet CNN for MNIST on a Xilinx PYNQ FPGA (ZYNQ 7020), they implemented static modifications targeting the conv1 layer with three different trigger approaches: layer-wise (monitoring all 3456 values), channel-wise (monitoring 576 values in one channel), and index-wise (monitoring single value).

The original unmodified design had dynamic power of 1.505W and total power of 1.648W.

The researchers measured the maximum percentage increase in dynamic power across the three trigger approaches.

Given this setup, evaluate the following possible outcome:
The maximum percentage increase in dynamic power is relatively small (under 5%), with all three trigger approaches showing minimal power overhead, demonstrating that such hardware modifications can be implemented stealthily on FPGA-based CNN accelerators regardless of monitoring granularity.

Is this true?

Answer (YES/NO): YES